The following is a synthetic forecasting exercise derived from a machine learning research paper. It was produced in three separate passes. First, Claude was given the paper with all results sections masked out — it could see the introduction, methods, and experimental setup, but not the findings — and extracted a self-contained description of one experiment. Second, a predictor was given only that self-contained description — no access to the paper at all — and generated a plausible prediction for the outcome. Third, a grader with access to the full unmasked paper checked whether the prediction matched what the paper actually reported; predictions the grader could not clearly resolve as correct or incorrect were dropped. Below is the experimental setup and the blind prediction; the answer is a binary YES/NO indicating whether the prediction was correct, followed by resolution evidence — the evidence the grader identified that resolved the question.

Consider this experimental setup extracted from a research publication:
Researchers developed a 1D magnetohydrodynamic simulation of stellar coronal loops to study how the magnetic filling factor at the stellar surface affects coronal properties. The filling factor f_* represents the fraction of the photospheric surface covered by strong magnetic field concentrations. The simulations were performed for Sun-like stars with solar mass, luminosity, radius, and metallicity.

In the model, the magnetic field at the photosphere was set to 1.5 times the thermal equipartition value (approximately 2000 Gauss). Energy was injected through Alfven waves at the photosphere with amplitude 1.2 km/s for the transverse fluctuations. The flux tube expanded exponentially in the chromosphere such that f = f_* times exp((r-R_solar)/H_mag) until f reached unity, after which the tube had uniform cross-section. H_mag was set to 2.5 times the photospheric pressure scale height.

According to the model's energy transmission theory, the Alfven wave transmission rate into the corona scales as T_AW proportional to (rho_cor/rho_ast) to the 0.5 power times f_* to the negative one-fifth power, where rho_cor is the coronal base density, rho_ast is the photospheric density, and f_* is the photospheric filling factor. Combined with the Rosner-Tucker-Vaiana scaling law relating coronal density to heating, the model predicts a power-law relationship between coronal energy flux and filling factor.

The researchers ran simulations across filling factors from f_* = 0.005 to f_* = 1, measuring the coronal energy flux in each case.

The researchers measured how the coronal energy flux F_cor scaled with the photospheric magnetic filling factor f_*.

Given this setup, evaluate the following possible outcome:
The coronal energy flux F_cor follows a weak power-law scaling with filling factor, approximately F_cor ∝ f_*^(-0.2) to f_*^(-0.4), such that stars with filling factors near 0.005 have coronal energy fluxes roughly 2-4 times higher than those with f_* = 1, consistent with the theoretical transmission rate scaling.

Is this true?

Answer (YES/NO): NO